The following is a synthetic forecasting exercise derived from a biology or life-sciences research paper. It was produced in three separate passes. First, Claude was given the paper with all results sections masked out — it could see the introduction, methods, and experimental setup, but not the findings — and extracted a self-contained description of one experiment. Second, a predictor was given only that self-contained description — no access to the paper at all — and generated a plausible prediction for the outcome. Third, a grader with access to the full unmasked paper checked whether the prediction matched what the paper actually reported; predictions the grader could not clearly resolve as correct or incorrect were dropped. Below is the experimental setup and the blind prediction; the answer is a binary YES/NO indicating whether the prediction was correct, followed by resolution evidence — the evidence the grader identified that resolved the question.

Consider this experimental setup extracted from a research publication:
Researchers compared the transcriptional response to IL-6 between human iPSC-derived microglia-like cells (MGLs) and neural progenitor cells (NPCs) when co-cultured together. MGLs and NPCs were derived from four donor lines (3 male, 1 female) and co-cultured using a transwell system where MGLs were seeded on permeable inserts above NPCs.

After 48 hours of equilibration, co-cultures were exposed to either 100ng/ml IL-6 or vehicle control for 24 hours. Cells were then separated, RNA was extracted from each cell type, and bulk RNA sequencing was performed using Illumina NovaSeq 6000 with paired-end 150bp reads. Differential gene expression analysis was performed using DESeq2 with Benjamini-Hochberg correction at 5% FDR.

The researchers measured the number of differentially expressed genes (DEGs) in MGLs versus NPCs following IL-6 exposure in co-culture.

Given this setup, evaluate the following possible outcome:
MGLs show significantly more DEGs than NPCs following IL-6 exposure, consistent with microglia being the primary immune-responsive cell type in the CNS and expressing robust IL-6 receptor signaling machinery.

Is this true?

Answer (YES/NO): YES